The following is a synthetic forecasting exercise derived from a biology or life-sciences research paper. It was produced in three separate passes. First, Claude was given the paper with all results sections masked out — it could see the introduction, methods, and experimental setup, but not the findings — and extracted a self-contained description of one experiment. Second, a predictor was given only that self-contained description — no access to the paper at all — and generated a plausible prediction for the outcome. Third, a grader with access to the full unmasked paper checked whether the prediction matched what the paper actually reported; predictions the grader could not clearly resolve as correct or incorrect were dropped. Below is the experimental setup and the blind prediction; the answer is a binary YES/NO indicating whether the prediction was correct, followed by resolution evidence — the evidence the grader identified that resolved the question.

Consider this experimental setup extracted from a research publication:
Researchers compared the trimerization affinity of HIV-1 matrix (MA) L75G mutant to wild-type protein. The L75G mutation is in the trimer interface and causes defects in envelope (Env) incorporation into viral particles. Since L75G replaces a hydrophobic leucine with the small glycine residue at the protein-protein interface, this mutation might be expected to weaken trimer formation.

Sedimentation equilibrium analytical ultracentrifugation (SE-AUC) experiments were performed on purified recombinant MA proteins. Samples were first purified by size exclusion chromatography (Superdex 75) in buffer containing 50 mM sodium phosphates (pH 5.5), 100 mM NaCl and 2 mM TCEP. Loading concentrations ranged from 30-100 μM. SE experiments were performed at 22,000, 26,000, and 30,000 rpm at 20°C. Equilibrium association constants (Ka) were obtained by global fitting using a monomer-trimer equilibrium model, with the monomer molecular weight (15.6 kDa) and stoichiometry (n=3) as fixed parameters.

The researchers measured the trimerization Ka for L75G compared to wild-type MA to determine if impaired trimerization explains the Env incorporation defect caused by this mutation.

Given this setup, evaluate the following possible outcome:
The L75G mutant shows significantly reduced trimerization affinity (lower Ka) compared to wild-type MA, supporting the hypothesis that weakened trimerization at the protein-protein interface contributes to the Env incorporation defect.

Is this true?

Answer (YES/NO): YES